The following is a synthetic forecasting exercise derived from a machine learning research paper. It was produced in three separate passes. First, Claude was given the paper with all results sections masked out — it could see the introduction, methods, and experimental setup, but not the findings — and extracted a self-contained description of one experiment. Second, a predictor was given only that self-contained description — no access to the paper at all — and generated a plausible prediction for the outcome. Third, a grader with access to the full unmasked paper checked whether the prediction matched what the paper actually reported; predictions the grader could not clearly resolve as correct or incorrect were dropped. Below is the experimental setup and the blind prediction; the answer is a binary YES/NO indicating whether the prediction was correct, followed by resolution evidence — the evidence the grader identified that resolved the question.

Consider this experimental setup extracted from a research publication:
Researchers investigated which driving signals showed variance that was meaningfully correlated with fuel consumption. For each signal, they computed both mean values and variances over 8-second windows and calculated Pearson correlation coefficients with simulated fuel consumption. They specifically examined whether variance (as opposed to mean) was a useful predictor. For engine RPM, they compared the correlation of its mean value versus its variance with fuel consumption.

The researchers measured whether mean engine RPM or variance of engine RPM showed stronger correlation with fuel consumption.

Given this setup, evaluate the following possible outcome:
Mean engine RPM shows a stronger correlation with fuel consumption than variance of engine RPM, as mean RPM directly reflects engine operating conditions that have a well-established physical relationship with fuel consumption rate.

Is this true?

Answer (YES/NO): YES